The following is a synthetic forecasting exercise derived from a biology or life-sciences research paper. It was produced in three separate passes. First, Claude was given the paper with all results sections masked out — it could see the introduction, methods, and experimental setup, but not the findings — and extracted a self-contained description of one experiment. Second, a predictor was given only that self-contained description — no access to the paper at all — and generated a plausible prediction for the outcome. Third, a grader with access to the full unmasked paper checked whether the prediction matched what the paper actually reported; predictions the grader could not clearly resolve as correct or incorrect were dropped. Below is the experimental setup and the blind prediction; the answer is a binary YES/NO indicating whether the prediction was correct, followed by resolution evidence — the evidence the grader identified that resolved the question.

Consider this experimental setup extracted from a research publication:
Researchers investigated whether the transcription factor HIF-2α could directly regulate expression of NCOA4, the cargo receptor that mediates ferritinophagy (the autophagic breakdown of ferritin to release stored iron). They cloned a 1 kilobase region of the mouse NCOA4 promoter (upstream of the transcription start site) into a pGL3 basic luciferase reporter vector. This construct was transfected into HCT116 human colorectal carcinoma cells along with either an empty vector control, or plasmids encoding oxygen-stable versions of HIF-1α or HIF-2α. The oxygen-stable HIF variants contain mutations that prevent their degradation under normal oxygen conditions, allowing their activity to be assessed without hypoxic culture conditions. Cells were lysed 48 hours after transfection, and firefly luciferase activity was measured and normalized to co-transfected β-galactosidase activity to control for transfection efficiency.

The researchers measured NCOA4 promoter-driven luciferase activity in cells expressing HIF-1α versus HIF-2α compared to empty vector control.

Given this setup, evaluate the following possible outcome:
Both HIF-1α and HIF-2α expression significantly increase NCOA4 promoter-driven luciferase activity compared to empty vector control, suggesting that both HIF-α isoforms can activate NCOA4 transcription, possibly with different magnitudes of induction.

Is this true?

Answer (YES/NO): NO